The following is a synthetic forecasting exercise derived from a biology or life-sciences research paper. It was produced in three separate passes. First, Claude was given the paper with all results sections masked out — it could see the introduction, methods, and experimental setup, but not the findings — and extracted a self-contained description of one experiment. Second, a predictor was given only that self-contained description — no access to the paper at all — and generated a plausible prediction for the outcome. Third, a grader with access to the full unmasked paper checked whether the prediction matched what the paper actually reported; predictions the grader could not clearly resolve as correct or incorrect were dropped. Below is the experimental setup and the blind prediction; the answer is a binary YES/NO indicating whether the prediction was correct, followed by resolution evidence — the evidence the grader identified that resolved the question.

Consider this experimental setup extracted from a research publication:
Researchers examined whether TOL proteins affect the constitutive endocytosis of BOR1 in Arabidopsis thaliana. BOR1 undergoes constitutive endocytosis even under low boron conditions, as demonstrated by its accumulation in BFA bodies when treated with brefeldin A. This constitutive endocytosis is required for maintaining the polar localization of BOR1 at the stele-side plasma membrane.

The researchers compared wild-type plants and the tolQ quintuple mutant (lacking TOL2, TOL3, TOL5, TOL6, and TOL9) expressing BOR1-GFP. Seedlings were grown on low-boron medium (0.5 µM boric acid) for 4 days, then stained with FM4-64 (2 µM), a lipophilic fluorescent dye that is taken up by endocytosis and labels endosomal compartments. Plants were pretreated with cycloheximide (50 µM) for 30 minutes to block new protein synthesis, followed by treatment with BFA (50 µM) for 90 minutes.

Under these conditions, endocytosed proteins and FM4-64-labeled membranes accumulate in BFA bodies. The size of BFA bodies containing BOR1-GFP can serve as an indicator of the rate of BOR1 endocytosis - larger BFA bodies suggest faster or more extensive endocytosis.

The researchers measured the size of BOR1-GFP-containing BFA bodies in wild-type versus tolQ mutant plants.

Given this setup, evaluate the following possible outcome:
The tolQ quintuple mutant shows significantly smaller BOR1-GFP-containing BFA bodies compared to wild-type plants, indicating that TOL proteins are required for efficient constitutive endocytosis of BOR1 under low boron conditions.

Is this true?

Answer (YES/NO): NO